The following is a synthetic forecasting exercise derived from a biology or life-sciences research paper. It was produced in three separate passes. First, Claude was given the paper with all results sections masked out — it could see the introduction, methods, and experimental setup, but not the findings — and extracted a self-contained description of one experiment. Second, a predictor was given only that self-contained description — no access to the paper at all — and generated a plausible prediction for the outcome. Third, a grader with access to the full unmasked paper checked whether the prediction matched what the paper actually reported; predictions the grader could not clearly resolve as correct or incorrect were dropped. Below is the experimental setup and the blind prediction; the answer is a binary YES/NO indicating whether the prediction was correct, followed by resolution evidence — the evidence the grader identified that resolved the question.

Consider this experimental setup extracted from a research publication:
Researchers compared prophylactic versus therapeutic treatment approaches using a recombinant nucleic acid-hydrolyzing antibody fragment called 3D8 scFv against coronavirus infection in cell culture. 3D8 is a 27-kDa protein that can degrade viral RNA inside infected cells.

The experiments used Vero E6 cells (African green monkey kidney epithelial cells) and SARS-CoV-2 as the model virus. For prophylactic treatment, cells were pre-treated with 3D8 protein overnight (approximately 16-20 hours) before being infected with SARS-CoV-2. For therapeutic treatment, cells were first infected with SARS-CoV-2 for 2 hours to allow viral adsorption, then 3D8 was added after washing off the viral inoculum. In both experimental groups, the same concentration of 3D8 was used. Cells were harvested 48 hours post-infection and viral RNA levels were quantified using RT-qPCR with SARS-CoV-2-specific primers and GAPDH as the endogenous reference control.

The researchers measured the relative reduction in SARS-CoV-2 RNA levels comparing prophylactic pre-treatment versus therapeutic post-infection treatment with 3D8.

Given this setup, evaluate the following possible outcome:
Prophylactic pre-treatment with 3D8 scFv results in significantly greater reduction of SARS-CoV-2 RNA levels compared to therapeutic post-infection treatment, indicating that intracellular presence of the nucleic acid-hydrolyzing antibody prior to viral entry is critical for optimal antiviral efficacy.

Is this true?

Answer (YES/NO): NO